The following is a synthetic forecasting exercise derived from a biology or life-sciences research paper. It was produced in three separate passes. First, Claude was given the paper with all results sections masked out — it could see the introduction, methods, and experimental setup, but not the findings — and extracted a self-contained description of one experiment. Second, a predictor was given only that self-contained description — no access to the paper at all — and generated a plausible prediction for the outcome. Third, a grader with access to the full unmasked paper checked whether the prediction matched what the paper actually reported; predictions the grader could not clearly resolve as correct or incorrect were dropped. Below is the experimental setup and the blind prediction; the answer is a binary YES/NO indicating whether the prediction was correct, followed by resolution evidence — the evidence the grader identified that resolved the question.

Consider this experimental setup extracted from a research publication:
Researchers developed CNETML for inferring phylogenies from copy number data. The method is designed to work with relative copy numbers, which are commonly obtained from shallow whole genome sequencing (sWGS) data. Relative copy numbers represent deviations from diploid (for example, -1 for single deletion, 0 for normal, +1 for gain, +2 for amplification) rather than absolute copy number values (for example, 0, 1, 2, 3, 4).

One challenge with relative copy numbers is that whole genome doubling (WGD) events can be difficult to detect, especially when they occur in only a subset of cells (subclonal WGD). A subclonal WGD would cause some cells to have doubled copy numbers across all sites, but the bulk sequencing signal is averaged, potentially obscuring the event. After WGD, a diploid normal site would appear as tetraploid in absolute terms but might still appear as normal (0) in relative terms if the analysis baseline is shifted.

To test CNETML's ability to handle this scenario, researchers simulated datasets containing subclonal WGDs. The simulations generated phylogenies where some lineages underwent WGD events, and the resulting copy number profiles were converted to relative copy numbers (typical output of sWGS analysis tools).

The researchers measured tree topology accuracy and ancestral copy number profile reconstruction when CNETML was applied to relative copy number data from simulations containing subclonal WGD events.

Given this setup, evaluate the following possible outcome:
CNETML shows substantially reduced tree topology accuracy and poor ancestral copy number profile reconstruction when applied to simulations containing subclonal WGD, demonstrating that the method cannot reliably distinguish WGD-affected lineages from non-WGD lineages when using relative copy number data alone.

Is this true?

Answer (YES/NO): NO